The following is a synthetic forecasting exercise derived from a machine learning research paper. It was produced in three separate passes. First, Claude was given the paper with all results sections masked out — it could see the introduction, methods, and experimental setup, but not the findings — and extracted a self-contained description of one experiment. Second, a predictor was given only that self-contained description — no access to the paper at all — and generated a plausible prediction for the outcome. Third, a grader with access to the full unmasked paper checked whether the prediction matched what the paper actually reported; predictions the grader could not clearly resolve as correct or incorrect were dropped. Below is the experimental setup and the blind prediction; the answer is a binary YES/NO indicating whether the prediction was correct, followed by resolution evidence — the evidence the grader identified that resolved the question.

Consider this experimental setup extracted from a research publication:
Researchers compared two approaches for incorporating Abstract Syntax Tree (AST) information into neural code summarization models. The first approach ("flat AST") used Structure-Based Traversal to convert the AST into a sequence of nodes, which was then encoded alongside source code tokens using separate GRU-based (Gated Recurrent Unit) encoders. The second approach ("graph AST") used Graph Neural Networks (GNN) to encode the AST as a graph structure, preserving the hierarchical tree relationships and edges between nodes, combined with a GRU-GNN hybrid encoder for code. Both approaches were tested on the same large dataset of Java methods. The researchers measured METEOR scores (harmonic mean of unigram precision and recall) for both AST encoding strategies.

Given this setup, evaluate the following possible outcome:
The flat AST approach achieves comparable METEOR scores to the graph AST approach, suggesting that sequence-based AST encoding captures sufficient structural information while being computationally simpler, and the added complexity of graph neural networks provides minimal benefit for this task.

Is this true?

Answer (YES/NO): NO